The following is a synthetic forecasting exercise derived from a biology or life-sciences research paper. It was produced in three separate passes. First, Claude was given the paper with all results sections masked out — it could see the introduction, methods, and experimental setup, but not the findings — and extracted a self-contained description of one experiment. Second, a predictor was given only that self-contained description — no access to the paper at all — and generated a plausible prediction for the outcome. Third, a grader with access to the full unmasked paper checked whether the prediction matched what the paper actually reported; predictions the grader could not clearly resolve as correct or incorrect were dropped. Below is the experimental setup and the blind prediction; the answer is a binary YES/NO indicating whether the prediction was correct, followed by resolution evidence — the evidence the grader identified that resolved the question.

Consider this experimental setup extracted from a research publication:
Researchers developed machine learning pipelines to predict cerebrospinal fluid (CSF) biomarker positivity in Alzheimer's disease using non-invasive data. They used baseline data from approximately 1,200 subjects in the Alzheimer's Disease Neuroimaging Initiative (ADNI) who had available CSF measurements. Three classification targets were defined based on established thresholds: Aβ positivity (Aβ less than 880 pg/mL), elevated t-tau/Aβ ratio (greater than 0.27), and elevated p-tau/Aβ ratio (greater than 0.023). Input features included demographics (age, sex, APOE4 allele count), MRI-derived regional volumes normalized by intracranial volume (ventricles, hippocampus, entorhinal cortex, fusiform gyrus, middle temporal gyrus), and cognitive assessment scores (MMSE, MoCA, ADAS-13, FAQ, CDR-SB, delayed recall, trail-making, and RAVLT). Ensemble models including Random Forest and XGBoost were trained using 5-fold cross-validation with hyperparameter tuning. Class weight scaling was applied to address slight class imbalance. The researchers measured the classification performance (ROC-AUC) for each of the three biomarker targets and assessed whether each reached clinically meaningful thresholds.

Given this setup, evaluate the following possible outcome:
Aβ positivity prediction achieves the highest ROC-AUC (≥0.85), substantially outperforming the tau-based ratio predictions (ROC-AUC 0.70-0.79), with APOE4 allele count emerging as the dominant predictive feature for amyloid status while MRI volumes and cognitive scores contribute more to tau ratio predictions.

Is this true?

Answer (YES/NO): NO